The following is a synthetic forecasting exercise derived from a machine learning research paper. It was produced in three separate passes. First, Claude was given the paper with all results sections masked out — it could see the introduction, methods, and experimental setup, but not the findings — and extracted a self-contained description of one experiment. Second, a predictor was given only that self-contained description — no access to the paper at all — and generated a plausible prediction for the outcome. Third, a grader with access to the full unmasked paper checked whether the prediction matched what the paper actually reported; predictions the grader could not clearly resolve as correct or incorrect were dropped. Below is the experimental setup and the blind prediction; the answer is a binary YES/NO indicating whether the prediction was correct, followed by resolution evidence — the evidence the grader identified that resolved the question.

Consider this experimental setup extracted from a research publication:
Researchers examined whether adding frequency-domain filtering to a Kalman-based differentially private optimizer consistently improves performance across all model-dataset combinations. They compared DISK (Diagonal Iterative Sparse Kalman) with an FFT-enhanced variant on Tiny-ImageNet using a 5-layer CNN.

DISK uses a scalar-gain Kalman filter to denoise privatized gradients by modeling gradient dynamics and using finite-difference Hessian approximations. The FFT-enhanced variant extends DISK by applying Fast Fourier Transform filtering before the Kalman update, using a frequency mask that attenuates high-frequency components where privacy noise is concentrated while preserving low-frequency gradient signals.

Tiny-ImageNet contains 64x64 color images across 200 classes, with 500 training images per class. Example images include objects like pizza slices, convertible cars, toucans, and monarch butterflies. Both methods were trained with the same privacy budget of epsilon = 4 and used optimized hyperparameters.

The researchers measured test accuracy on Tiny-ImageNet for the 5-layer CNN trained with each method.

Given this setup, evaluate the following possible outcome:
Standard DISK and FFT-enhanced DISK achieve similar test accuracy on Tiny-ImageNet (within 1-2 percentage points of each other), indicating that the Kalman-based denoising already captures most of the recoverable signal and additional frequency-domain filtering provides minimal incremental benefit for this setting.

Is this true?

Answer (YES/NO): YES